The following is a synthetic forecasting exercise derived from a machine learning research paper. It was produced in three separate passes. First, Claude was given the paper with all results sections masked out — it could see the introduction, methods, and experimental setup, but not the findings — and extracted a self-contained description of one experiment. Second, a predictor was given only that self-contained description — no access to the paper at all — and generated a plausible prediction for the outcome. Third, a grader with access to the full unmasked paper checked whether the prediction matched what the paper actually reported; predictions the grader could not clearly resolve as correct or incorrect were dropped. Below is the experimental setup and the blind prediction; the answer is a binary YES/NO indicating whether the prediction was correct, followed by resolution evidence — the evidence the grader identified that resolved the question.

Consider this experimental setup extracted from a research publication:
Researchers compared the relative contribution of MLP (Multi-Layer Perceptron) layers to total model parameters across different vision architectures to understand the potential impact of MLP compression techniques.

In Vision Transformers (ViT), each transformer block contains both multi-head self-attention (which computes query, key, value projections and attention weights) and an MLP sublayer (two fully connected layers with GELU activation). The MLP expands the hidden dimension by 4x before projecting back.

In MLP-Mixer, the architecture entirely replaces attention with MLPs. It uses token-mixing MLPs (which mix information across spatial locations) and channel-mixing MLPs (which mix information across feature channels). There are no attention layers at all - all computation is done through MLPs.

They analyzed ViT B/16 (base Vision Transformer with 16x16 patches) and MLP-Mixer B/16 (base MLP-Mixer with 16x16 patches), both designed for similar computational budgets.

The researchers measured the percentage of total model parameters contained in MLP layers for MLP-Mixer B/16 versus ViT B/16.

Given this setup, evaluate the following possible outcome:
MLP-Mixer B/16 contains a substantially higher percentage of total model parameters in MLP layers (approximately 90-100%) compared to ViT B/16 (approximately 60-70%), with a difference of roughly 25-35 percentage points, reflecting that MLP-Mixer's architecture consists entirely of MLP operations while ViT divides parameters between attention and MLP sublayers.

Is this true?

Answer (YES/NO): NO